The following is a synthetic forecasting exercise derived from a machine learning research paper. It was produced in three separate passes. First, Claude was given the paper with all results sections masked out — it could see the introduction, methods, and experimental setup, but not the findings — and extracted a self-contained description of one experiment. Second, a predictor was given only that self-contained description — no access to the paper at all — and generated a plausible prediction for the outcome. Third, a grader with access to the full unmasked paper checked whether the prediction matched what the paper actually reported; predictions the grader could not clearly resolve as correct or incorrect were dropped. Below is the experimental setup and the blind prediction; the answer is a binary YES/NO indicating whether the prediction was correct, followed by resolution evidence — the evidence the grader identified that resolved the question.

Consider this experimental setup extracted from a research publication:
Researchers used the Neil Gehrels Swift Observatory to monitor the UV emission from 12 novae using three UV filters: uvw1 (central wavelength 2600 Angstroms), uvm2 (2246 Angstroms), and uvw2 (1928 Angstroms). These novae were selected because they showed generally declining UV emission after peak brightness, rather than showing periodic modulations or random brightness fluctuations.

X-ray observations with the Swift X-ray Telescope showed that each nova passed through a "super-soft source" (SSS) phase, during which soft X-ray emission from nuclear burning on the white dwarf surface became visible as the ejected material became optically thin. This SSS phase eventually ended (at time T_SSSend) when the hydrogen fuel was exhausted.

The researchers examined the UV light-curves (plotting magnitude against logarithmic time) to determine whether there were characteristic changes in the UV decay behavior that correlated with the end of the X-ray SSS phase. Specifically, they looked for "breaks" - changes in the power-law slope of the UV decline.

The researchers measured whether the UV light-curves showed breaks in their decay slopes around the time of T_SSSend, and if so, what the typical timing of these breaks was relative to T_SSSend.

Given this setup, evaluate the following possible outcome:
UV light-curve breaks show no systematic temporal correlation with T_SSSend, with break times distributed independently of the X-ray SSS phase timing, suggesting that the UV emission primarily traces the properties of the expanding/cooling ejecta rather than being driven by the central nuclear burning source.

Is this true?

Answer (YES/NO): NO